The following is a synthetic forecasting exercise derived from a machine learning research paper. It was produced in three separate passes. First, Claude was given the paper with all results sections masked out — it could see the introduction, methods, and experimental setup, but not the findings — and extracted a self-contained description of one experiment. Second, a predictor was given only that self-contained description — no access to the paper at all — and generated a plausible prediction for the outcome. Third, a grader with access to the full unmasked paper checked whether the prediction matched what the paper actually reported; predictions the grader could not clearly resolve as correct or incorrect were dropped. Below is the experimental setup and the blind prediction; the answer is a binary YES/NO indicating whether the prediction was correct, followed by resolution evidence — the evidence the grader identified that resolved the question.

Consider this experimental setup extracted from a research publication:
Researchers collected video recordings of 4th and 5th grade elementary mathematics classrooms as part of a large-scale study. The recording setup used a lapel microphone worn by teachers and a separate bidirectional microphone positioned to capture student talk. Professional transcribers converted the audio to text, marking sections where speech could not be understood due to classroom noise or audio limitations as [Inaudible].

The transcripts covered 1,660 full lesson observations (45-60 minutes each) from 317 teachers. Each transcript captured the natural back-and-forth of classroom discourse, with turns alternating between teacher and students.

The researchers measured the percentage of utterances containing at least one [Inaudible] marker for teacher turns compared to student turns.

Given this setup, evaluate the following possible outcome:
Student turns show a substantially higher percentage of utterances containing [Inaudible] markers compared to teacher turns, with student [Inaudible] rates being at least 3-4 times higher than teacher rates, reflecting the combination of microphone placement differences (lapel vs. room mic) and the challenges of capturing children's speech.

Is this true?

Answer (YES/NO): YES